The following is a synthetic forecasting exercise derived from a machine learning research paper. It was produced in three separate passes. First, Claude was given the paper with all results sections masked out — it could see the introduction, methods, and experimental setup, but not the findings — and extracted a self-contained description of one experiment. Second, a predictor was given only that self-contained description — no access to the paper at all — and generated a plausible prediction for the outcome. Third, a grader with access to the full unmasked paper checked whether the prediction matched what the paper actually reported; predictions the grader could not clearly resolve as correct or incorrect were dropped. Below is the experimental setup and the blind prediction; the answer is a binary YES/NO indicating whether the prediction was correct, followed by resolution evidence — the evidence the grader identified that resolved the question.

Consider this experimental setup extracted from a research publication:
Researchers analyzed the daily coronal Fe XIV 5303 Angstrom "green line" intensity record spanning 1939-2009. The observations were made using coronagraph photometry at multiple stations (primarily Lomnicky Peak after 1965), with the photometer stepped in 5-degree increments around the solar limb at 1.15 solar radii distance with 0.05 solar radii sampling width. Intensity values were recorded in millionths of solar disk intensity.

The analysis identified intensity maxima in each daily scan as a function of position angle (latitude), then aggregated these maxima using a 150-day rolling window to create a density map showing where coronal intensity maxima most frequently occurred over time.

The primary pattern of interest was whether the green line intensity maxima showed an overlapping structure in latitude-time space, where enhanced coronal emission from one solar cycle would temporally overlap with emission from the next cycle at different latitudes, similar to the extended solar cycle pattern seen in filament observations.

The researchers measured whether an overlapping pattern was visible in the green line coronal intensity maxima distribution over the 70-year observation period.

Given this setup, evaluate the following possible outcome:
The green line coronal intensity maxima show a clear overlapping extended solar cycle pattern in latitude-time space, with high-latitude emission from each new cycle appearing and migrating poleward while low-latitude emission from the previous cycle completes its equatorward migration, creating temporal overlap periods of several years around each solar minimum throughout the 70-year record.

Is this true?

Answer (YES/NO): YES